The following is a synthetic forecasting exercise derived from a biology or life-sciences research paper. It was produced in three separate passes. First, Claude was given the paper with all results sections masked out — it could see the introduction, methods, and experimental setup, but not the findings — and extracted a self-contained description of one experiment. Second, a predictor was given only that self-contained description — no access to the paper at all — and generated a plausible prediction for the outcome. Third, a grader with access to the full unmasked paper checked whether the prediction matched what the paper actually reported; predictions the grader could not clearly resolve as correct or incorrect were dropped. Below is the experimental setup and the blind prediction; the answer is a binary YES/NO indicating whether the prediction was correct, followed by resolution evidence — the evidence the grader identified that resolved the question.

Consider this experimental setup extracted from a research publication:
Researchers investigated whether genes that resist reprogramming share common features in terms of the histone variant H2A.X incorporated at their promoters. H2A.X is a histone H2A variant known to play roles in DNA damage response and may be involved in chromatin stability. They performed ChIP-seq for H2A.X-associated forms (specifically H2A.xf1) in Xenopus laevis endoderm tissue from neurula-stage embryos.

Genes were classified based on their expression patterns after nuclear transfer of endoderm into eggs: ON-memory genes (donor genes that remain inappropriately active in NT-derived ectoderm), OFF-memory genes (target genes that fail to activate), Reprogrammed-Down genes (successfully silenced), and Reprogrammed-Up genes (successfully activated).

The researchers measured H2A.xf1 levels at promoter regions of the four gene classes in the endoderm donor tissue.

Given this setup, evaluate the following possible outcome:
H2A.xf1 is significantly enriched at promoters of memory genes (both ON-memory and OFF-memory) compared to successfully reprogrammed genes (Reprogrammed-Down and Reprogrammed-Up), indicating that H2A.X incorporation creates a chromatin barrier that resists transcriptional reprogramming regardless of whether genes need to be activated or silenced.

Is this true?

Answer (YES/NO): NO